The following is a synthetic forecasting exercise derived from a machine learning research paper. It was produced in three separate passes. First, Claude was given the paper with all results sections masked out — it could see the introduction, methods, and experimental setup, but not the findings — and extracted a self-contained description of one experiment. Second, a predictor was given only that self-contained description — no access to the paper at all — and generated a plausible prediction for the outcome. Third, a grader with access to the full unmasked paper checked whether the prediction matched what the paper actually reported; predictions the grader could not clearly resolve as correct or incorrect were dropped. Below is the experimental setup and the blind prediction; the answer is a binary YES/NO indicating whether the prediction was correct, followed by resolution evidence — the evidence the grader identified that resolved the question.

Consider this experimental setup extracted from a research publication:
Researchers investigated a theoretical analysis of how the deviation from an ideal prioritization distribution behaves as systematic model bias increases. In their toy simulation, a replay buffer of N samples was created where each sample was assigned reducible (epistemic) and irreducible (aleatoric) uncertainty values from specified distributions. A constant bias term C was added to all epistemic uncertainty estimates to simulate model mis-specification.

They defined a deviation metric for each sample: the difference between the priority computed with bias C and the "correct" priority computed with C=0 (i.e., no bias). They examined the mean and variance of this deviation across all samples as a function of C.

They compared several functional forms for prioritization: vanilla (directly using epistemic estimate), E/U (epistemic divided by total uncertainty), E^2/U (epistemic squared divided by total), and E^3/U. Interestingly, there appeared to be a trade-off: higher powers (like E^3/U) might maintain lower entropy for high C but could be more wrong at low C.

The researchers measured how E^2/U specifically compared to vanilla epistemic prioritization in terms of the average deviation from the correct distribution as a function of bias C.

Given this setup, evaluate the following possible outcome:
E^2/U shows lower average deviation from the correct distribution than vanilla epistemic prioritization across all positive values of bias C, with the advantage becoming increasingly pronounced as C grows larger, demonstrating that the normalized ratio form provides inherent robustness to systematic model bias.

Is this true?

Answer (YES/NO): NO